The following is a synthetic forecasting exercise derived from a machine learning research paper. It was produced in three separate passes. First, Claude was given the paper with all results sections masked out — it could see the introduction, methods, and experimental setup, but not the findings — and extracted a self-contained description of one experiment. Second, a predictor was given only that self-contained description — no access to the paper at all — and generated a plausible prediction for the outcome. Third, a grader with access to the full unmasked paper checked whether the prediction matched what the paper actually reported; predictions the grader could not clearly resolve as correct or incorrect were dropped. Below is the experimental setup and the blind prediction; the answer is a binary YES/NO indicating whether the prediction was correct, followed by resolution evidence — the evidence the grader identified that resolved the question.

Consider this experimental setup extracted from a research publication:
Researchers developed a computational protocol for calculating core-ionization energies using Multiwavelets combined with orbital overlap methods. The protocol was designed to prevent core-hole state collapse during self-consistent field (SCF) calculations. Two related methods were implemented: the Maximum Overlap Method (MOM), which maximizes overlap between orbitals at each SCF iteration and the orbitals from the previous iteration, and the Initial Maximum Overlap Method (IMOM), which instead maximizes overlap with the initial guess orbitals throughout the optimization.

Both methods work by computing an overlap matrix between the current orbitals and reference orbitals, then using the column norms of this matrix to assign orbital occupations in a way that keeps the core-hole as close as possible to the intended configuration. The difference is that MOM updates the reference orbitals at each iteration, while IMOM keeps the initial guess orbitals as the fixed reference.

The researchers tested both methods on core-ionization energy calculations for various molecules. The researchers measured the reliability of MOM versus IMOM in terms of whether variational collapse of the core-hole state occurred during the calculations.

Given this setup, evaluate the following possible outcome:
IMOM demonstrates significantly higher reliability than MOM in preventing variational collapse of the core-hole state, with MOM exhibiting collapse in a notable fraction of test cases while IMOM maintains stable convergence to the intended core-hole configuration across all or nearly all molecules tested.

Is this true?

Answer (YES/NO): NO